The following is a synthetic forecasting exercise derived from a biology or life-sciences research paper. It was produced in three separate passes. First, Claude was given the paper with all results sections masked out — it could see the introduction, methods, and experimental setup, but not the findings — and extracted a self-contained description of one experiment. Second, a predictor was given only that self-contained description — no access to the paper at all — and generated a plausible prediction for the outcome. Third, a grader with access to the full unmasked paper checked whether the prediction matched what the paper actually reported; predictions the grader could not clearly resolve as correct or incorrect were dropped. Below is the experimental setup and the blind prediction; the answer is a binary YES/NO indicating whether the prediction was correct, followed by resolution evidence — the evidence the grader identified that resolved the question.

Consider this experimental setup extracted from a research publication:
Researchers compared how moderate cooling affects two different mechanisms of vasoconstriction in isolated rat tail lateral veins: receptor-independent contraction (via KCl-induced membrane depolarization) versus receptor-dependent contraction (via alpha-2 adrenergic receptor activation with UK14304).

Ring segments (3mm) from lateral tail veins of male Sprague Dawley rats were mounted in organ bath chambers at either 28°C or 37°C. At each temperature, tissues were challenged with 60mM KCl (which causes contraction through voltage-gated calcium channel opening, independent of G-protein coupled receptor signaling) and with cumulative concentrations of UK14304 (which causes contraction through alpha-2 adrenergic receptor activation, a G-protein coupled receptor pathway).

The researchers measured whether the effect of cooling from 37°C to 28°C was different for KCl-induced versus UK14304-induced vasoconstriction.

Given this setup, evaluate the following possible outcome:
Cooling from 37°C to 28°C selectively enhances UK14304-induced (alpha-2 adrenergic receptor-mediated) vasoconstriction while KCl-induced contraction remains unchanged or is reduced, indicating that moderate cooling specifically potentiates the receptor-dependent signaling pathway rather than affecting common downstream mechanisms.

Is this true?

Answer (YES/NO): YES